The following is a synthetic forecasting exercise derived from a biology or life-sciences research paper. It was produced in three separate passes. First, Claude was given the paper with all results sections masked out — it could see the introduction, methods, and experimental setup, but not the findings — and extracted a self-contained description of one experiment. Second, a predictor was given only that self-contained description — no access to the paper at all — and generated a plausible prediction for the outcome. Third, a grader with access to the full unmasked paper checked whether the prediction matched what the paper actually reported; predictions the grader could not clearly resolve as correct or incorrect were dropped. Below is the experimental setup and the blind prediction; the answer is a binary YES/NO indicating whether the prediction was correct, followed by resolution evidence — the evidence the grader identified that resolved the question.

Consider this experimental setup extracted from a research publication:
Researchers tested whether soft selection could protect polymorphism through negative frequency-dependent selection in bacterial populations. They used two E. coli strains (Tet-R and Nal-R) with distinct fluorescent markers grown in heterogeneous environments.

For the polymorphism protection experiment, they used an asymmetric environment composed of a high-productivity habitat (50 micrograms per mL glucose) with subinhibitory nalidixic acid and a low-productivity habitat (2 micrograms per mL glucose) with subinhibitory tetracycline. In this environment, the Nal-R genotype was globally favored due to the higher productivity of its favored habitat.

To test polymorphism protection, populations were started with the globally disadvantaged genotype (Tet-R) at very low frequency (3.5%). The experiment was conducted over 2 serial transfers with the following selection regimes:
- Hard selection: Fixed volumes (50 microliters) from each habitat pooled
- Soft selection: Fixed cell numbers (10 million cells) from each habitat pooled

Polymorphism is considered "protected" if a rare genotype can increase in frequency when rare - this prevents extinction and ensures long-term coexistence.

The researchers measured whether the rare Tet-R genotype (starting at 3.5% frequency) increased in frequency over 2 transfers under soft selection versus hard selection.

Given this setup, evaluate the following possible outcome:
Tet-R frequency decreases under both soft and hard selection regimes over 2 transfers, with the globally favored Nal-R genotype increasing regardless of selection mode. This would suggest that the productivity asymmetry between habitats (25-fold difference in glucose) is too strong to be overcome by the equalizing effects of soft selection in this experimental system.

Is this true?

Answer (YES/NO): NO